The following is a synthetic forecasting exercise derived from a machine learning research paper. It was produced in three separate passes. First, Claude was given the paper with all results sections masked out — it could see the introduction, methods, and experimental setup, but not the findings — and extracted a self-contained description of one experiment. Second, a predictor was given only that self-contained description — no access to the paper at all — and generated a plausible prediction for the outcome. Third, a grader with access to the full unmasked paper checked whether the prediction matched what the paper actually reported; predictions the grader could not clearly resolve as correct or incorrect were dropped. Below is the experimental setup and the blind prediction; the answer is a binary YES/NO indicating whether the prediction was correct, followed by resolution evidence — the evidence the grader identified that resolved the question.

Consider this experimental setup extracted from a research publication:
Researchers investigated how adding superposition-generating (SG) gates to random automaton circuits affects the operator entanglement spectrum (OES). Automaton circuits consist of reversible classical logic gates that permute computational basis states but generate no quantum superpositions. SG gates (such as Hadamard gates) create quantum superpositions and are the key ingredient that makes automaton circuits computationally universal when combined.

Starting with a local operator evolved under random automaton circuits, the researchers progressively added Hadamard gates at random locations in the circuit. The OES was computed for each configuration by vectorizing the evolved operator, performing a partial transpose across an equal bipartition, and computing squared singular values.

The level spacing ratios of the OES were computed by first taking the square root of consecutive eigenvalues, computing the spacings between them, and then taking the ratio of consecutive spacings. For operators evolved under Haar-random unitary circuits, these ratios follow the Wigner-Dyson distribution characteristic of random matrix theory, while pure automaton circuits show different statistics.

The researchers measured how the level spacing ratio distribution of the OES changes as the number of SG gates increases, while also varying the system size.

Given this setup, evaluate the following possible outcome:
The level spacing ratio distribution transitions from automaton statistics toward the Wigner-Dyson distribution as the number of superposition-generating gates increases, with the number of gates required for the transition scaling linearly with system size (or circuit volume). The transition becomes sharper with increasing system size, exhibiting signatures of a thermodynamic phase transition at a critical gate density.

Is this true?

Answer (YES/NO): NO